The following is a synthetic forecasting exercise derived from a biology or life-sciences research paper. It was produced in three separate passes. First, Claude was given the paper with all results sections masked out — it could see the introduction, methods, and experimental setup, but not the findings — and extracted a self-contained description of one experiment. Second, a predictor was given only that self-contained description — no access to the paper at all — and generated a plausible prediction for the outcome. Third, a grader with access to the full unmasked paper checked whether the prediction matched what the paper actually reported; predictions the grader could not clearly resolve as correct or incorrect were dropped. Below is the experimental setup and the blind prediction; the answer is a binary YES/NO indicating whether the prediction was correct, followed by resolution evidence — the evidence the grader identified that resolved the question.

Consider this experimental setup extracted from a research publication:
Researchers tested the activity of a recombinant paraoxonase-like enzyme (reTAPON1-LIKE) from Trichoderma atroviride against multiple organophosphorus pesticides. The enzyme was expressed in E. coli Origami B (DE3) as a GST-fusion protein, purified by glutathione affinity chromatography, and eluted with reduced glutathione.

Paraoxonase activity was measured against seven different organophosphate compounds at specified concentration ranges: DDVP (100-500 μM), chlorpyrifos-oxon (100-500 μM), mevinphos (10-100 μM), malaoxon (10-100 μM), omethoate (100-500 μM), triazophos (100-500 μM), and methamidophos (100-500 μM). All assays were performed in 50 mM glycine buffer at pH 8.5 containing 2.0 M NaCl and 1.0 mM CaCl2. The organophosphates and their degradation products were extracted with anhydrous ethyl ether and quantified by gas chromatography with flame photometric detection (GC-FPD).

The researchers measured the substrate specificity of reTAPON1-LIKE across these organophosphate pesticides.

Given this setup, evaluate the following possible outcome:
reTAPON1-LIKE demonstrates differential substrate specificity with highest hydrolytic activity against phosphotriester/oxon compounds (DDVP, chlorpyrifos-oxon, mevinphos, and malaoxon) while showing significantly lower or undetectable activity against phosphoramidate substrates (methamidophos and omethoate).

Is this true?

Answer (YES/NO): NO